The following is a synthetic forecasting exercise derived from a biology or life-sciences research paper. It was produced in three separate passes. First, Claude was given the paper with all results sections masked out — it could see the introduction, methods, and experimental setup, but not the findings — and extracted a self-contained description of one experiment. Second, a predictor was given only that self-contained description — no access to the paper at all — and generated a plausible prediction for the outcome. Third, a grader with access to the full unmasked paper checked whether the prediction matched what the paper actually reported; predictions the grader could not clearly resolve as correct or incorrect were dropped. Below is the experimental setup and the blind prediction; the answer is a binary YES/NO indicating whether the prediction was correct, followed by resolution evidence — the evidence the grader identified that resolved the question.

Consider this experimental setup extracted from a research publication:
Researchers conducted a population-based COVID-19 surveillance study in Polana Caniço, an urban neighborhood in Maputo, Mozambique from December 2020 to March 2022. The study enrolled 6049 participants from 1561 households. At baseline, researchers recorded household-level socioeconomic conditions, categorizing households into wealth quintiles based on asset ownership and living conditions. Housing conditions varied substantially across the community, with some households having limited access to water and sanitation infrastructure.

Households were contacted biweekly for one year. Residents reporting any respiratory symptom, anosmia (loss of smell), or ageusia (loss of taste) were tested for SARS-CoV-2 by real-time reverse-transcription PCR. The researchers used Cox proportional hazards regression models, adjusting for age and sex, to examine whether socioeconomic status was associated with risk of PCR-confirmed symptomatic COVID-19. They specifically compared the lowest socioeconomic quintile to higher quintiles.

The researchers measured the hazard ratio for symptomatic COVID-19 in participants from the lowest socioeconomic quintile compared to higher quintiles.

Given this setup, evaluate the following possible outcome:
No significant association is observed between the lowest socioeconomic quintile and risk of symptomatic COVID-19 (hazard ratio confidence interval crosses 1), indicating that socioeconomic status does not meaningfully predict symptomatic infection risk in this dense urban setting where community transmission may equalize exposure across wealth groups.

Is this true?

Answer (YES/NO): NO